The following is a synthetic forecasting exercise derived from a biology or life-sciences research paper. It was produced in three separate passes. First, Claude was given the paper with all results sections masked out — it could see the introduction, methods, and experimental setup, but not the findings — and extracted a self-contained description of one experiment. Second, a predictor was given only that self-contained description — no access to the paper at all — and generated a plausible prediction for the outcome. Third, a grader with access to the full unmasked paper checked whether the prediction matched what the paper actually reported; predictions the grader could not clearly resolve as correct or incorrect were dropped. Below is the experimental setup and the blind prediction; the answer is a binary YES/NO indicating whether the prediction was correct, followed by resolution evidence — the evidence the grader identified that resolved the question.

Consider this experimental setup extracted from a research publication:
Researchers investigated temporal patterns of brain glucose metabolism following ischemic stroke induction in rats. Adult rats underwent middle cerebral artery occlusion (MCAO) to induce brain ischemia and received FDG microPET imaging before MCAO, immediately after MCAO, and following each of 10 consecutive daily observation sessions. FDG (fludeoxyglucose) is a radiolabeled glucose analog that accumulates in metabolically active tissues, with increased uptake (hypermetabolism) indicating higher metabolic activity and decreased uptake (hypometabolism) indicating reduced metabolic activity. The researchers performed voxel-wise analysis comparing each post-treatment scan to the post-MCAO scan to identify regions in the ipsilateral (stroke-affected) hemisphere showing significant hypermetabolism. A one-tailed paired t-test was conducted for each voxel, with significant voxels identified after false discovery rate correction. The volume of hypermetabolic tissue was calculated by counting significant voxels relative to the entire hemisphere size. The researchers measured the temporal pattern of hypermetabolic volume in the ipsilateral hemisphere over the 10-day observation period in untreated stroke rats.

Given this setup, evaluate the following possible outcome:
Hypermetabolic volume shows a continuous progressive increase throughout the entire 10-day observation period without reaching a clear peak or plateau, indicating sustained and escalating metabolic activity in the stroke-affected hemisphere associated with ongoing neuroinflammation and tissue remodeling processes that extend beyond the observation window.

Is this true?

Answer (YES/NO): NO